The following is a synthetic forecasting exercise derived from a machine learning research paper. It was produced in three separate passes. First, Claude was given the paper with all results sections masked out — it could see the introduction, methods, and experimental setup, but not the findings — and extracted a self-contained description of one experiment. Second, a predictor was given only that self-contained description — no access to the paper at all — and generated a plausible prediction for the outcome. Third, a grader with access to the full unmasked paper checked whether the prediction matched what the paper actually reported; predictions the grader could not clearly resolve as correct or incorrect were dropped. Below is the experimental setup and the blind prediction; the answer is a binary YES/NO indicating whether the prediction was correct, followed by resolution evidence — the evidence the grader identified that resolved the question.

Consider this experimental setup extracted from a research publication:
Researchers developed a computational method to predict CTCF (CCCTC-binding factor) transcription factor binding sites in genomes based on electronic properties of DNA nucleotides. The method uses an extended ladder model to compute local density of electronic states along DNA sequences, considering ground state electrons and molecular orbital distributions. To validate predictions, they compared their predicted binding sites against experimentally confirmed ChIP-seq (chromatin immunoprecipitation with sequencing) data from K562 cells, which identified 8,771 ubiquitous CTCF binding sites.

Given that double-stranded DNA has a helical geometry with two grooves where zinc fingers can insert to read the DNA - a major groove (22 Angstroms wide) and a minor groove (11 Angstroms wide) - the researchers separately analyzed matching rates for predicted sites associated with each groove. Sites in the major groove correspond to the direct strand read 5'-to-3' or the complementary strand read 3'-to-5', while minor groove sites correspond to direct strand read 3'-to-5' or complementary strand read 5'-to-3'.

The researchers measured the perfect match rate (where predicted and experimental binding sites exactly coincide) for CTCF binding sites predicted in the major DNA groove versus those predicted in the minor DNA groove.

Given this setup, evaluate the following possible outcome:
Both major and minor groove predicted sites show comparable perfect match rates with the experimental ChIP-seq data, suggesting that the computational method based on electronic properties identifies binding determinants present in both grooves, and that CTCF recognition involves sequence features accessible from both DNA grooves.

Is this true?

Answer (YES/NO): NO